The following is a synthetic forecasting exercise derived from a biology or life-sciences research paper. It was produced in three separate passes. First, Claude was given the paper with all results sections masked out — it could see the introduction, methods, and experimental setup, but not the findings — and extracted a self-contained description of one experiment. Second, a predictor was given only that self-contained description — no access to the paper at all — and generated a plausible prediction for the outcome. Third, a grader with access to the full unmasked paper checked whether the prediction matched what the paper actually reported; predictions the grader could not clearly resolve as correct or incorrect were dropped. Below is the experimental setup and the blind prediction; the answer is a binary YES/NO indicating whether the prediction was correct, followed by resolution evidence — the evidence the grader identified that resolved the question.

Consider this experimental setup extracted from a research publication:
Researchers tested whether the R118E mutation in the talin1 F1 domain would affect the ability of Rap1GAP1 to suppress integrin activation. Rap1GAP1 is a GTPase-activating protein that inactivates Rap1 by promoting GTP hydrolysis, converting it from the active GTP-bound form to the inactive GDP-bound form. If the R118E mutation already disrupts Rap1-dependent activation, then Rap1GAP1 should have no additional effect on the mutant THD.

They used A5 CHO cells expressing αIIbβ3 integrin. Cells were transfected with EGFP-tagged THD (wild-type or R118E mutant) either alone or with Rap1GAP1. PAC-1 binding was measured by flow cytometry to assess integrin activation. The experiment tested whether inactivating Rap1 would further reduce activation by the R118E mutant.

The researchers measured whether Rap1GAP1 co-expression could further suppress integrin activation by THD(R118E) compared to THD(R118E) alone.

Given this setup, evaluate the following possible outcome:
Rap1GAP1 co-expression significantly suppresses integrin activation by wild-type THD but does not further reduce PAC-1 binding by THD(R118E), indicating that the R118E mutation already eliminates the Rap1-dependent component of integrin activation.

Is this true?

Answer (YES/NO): YES